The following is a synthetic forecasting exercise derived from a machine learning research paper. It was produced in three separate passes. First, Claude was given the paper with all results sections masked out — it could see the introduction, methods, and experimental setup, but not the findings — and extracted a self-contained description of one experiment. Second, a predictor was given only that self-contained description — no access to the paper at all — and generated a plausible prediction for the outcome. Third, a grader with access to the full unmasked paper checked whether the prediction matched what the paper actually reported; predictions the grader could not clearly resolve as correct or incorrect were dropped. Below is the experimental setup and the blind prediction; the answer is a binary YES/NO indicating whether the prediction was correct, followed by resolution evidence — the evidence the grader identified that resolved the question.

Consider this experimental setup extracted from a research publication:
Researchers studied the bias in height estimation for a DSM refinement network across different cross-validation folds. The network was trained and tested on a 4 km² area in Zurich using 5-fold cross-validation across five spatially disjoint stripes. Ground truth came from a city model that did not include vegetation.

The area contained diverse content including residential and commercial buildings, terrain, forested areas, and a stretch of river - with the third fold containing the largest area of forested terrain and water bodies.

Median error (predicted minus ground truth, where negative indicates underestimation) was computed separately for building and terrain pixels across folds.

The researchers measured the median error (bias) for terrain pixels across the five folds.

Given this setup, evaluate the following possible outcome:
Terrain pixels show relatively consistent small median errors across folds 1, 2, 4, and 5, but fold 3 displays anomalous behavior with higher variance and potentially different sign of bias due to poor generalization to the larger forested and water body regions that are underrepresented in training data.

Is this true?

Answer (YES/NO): NO